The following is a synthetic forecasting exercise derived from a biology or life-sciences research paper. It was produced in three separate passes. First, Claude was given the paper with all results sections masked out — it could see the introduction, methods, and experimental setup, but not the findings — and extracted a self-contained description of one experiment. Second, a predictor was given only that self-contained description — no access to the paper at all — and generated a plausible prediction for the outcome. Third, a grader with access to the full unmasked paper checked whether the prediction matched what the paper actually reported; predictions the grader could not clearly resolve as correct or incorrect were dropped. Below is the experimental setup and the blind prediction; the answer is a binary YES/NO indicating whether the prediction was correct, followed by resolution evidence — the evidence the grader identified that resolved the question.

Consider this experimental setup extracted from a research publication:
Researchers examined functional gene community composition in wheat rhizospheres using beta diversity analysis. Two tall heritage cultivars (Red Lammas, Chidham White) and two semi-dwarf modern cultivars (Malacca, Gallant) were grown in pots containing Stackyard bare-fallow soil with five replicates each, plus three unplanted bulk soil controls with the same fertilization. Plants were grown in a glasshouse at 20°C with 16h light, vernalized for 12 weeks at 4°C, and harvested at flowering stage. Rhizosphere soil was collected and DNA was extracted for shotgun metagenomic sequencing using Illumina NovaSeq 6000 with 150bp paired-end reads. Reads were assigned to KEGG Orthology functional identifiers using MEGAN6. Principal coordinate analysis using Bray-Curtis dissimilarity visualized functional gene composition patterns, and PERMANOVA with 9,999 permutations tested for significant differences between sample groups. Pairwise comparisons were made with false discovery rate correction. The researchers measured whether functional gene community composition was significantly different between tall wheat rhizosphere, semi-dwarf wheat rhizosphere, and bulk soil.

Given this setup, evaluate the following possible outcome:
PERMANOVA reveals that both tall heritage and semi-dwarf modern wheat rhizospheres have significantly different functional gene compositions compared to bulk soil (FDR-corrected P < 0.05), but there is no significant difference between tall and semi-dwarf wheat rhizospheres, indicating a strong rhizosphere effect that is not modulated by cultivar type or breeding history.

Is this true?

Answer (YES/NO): NO